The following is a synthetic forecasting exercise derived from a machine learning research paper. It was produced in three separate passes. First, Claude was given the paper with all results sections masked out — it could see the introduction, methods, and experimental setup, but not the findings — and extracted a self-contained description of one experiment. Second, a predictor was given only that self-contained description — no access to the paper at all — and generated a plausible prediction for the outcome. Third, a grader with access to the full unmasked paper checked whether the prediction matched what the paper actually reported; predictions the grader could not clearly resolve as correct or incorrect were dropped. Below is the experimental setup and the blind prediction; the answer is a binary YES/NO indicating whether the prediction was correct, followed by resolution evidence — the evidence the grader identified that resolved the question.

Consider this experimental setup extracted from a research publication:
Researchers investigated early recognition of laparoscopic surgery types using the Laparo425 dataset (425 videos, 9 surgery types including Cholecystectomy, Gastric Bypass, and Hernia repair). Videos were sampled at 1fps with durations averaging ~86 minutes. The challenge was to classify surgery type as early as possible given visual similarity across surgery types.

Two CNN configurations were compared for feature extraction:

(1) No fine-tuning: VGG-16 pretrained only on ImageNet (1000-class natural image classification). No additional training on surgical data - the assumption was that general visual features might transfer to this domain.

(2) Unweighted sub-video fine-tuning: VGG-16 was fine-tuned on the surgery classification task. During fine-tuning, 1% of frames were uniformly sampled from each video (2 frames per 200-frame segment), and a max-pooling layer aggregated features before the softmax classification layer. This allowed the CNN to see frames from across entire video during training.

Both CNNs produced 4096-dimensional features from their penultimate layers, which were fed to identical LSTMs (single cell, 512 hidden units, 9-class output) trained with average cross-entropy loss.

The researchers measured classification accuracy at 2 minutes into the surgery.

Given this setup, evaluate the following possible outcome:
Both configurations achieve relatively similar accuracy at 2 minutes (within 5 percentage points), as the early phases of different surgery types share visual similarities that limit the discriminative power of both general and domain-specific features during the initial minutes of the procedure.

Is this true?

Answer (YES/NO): NO